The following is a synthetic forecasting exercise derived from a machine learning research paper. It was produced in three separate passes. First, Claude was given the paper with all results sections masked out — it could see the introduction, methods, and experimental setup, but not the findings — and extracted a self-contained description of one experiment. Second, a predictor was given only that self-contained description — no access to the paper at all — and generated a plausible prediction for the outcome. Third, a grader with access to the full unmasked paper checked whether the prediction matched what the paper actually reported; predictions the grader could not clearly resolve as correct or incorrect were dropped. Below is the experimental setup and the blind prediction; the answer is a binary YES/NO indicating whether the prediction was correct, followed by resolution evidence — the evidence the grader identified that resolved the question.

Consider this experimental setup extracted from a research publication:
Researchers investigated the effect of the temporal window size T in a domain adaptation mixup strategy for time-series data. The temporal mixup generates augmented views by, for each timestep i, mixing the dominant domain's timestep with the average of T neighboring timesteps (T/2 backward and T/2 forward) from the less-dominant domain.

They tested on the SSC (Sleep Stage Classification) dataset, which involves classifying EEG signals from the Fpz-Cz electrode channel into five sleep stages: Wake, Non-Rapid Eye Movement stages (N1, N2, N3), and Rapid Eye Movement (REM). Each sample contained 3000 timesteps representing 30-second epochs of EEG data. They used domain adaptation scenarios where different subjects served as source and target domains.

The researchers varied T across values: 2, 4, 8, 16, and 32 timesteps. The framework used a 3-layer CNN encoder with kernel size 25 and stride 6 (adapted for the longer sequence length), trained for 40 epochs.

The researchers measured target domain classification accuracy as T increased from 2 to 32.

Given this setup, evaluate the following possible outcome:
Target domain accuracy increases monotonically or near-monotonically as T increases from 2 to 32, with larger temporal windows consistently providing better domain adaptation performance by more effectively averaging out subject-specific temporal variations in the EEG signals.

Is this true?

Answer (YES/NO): NO